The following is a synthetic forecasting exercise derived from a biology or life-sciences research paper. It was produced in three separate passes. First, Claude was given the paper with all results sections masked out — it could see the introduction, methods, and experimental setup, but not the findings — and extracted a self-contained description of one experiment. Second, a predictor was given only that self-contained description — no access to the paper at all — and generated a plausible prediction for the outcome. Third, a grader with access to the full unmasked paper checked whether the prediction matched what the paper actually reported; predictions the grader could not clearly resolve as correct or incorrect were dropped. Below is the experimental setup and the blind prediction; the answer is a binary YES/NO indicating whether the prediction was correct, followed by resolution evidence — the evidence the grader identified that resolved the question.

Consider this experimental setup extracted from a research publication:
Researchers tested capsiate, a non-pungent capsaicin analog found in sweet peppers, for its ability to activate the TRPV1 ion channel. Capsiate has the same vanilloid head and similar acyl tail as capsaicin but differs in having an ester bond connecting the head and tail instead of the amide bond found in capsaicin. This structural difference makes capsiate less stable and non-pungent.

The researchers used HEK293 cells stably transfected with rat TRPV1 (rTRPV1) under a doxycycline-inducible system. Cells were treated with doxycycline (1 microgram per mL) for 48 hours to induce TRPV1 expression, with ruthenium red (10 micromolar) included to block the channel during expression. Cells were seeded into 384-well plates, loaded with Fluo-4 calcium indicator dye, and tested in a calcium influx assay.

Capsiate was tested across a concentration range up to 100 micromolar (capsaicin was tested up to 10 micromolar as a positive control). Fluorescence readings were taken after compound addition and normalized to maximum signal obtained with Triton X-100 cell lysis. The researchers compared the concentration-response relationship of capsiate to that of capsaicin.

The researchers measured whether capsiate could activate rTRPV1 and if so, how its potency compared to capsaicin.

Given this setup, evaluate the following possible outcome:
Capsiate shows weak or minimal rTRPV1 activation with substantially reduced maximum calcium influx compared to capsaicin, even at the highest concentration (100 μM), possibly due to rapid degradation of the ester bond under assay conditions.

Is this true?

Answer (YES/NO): NO